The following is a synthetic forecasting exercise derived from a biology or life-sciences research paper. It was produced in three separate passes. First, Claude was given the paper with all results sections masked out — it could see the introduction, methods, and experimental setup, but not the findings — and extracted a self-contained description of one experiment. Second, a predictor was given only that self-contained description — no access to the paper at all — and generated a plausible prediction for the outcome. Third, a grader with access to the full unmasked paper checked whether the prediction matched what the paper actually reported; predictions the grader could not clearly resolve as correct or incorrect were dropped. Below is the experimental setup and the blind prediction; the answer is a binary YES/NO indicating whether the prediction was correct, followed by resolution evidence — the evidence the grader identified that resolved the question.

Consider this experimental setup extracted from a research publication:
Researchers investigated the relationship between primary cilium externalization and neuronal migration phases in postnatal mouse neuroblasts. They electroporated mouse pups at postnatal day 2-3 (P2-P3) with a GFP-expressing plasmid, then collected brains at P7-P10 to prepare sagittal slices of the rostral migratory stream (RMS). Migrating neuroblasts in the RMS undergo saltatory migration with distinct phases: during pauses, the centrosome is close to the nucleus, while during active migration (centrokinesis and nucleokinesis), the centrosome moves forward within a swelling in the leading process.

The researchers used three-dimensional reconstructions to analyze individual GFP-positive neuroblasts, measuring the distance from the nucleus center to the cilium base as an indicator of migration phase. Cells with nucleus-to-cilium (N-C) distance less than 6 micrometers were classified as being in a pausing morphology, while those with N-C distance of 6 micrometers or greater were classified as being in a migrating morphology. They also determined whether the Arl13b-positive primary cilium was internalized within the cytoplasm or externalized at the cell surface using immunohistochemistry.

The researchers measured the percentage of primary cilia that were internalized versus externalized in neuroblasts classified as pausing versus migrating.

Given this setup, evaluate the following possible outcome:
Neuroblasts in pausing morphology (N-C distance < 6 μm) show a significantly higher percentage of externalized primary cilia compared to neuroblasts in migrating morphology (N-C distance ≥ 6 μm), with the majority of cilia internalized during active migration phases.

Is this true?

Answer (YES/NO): NO